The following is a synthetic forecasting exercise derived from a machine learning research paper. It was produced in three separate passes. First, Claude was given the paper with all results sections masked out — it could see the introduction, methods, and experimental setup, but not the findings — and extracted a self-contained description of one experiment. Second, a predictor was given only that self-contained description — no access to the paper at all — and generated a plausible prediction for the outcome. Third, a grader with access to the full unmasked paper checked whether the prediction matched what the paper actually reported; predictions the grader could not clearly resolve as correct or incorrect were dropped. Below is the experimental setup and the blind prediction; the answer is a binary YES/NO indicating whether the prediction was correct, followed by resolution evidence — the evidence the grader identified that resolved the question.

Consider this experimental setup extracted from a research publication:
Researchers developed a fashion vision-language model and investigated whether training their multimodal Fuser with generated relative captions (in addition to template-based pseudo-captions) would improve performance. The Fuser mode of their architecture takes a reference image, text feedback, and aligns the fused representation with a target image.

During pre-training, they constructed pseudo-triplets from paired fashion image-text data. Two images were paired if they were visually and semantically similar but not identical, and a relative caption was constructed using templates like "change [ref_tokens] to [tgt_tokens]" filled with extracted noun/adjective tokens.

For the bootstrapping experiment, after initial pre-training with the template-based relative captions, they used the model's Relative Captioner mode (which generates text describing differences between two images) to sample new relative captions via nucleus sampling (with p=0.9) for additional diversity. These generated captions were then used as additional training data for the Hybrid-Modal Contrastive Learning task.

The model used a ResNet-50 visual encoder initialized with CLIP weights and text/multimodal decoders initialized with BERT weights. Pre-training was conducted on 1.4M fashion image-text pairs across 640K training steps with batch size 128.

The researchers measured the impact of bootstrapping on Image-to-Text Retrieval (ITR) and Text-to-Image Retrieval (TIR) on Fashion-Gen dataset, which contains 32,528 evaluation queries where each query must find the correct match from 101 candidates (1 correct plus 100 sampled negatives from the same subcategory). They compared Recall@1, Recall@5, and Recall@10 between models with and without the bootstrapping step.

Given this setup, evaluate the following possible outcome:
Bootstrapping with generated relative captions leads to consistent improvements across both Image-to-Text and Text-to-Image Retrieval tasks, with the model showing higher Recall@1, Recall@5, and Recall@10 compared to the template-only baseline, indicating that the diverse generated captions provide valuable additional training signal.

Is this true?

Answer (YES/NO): NO